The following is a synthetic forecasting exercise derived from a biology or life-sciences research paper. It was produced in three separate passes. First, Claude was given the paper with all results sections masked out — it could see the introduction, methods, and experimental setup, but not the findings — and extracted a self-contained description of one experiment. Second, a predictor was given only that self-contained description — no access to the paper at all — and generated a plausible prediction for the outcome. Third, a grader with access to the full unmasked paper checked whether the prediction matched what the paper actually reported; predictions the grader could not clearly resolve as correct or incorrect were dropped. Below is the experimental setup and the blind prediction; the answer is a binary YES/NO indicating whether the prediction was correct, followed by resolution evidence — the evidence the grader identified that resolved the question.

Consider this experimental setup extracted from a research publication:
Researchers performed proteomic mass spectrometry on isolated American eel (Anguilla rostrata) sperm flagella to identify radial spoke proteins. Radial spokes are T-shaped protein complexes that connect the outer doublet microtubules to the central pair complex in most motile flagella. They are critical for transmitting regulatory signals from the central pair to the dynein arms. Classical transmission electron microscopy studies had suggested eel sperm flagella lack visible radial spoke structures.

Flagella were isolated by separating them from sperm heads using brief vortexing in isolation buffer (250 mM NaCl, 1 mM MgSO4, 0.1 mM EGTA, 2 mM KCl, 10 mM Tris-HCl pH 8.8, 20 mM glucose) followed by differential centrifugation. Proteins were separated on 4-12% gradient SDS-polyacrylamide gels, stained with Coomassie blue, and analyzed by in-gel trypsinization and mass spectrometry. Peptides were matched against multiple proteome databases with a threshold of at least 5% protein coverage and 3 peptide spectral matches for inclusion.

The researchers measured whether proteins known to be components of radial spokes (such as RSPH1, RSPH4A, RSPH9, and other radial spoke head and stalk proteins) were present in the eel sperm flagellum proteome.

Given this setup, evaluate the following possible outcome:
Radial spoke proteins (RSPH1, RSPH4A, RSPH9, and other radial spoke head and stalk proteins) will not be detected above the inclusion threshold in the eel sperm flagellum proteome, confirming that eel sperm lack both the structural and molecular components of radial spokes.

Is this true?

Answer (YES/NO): NO